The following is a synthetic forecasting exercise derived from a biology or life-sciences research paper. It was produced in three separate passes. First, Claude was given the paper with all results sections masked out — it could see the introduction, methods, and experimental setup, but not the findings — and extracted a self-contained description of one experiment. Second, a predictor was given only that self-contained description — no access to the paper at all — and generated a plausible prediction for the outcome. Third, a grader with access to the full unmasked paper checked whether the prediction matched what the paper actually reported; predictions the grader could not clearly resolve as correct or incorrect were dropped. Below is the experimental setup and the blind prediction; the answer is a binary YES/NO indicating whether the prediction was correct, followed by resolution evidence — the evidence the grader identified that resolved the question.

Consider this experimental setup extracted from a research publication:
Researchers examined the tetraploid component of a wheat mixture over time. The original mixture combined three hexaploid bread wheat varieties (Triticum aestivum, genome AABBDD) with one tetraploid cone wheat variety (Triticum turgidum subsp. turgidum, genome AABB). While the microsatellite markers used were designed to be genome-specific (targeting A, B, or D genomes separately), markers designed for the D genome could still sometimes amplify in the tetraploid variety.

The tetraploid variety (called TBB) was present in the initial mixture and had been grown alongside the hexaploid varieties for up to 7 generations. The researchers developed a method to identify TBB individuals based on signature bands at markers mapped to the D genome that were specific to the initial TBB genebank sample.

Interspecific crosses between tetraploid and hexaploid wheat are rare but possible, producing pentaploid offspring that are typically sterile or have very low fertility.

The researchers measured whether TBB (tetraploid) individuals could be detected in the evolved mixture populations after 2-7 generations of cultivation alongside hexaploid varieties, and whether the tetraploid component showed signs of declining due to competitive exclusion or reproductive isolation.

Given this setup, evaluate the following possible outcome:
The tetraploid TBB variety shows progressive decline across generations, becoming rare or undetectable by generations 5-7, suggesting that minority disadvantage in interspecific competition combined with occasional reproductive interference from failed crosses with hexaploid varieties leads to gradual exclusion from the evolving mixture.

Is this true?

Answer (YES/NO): NO